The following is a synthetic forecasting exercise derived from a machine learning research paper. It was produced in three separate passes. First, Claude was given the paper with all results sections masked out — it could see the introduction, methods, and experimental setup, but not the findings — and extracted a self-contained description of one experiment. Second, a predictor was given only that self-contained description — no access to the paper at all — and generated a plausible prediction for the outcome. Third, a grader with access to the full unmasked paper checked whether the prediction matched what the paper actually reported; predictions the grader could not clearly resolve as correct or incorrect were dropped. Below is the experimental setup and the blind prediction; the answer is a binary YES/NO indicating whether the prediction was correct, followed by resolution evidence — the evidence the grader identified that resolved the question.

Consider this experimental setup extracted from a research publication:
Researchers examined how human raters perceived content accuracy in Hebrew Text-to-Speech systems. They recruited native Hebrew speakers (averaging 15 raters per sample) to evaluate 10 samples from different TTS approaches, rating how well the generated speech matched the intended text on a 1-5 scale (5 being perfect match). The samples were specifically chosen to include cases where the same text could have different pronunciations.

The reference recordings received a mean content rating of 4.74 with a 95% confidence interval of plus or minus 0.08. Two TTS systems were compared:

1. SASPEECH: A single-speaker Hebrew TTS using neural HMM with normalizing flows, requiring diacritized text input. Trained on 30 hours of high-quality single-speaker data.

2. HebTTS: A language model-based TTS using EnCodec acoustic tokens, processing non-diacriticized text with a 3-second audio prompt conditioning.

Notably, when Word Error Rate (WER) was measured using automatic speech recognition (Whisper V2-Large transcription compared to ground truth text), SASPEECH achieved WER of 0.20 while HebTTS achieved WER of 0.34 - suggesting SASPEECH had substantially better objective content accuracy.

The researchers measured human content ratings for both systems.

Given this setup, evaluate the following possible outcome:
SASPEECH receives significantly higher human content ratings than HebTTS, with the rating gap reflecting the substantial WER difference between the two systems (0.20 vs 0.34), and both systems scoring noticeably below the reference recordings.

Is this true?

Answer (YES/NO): NO